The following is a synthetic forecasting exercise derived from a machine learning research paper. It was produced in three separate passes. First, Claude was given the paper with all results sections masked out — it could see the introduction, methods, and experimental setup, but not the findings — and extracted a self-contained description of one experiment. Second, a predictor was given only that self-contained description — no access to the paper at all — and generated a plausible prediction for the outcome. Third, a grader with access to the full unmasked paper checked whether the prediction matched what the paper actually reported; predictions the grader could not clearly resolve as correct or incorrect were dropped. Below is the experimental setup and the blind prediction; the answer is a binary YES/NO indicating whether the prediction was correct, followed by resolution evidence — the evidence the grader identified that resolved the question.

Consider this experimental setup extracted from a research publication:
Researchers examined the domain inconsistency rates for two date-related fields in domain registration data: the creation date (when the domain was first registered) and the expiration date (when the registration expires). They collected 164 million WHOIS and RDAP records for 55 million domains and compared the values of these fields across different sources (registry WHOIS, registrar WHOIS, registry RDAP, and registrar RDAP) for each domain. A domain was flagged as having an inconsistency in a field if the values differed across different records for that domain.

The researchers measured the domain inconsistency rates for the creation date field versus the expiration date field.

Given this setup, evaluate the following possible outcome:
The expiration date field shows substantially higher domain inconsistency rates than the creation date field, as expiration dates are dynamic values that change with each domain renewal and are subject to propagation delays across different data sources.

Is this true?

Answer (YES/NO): NO